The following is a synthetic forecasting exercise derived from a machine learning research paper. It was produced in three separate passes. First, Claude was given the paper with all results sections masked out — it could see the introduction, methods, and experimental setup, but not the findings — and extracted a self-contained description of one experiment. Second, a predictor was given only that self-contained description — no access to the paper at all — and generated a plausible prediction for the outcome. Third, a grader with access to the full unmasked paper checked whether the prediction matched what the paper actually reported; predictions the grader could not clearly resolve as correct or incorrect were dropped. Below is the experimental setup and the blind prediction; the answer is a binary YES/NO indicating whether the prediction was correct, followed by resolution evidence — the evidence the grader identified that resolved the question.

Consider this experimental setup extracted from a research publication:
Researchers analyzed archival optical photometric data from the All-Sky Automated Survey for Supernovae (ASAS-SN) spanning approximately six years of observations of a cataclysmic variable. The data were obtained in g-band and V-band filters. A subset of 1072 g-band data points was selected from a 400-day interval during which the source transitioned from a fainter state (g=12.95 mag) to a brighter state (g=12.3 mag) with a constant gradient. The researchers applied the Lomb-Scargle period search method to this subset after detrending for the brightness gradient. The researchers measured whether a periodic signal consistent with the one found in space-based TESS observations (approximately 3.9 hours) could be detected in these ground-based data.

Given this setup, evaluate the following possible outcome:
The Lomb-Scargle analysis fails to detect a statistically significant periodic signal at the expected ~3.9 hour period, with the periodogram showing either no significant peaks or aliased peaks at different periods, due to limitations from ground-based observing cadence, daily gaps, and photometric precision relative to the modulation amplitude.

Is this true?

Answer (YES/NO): NO